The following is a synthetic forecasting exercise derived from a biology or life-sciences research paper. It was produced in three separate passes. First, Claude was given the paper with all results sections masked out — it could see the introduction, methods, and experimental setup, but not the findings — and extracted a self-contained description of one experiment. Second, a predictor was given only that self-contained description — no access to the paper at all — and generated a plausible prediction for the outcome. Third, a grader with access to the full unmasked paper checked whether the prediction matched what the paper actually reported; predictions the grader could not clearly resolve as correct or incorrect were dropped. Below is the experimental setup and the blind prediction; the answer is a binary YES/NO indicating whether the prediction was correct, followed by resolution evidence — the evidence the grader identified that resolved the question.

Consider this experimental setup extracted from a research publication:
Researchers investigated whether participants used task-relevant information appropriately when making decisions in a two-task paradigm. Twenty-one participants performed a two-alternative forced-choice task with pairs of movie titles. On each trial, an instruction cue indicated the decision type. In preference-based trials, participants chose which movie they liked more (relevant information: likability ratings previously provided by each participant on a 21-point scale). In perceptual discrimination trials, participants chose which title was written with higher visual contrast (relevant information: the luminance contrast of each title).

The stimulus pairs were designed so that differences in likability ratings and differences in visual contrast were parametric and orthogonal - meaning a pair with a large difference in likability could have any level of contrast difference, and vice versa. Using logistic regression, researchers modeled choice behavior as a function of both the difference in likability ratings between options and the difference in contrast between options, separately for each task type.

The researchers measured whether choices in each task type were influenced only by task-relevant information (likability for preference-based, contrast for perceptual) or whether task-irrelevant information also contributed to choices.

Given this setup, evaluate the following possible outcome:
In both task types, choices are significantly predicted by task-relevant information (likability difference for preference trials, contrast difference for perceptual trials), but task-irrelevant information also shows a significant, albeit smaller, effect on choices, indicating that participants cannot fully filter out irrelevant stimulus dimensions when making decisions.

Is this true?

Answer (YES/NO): NO